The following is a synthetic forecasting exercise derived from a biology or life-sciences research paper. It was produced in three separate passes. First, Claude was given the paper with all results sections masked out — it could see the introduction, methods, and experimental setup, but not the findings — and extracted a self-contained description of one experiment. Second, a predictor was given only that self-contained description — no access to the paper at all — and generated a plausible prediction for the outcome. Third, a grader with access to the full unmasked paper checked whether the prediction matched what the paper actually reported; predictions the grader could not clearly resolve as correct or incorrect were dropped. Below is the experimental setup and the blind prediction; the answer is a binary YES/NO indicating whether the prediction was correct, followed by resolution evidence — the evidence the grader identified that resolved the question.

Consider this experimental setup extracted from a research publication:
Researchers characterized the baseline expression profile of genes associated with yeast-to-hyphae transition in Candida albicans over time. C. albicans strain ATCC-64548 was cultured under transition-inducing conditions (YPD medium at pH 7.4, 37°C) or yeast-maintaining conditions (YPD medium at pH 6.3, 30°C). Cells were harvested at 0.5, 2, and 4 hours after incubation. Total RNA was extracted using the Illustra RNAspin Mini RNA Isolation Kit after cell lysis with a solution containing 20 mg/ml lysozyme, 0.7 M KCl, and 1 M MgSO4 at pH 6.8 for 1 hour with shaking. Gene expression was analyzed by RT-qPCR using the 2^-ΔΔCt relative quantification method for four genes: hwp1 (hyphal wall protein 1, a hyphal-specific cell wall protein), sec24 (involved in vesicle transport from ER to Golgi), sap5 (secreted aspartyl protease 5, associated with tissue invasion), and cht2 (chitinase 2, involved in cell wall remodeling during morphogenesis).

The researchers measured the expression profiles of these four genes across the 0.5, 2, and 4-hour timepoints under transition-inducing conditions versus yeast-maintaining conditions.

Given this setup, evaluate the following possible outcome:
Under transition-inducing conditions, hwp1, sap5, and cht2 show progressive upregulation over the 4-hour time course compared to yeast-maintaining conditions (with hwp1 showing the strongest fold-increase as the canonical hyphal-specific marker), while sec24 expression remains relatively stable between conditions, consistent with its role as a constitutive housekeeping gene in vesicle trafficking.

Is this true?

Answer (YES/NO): NO